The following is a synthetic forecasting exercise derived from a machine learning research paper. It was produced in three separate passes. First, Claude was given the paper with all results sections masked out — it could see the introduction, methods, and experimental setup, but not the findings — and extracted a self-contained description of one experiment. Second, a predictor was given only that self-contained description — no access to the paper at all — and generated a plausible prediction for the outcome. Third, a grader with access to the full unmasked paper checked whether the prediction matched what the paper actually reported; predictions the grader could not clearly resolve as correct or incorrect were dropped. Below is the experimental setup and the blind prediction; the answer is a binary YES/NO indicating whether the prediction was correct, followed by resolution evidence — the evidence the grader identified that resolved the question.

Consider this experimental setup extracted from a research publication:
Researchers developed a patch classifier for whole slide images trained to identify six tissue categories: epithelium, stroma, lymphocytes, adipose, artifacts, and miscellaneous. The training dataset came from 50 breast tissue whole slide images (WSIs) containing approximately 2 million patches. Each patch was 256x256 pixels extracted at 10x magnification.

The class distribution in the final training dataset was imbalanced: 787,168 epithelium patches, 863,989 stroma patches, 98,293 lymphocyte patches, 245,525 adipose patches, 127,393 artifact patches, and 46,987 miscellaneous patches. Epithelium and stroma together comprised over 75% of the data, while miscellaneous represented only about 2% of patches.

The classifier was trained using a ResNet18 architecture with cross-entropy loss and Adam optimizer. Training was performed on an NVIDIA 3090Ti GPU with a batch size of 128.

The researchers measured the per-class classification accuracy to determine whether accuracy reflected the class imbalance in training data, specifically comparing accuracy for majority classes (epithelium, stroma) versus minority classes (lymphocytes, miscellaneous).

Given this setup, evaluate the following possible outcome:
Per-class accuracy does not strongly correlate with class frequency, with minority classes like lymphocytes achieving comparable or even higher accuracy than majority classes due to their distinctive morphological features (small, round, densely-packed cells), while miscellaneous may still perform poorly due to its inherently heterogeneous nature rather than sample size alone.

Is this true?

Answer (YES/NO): NO